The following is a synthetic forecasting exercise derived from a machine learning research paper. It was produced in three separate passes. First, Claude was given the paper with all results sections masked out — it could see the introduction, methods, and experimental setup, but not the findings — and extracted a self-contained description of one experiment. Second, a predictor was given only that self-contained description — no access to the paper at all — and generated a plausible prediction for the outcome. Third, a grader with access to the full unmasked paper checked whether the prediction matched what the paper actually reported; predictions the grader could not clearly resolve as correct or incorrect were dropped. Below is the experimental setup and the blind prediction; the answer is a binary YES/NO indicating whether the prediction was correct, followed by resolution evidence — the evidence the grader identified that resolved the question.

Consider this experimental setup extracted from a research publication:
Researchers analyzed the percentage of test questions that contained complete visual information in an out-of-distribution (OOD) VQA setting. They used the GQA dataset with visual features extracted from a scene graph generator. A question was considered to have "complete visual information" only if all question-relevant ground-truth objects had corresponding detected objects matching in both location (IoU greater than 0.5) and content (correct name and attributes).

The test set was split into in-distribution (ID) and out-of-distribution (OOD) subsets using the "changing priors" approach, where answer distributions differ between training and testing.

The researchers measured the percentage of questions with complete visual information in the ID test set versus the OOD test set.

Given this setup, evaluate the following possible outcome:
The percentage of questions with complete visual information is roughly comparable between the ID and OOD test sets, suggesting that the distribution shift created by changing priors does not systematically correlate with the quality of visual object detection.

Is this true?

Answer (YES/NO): YES